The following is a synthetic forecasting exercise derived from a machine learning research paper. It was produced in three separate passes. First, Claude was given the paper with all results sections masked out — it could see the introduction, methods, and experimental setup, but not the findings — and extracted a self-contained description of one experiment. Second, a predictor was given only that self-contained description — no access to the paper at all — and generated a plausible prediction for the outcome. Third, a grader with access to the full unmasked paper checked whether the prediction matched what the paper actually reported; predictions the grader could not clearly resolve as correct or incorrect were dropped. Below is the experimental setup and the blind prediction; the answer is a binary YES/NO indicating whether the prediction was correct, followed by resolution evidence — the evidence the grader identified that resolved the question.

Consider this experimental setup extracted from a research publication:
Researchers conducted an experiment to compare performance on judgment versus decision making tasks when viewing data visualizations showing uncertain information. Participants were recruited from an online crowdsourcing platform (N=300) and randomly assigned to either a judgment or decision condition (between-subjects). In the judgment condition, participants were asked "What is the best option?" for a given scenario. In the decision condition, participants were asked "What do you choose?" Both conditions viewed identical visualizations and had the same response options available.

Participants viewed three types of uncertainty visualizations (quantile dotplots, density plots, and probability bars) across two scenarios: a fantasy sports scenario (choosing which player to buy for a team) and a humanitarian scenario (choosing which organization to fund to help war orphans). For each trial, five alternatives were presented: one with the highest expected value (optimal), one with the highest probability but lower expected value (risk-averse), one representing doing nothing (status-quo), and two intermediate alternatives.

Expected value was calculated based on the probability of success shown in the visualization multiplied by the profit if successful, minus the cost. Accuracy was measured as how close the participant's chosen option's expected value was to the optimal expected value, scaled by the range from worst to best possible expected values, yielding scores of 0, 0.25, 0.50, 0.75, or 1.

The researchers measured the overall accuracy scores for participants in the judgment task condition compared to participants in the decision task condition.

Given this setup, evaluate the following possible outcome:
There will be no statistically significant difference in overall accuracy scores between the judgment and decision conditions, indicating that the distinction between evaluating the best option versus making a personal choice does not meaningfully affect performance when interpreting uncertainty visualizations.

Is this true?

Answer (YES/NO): YES